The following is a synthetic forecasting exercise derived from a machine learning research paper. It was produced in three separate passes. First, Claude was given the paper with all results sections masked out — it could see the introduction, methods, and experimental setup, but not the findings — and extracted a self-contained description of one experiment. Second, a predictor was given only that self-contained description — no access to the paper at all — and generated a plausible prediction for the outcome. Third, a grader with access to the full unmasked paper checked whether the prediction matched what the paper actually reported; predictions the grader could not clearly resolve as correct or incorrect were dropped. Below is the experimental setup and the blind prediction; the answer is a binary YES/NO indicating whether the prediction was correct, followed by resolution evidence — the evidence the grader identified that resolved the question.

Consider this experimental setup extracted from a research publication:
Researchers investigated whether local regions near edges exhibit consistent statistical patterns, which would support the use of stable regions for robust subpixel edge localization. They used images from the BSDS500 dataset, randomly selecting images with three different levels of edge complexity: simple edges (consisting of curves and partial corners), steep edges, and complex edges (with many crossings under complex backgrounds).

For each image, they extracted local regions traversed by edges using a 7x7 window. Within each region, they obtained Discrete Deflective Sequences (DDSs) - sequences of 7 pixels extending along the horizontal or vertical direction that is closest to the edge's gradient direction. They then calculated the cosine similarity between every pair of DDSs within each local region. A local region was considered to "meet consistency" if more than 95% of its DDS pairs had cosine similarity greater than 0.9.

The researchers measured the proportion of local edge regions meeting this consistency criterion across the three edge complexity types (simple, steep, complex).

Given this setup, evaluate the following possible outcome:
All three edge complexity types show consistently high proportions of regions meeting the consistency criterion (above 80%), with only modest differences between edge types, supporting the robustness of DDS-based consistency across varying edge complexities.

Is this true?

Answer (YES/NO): YES